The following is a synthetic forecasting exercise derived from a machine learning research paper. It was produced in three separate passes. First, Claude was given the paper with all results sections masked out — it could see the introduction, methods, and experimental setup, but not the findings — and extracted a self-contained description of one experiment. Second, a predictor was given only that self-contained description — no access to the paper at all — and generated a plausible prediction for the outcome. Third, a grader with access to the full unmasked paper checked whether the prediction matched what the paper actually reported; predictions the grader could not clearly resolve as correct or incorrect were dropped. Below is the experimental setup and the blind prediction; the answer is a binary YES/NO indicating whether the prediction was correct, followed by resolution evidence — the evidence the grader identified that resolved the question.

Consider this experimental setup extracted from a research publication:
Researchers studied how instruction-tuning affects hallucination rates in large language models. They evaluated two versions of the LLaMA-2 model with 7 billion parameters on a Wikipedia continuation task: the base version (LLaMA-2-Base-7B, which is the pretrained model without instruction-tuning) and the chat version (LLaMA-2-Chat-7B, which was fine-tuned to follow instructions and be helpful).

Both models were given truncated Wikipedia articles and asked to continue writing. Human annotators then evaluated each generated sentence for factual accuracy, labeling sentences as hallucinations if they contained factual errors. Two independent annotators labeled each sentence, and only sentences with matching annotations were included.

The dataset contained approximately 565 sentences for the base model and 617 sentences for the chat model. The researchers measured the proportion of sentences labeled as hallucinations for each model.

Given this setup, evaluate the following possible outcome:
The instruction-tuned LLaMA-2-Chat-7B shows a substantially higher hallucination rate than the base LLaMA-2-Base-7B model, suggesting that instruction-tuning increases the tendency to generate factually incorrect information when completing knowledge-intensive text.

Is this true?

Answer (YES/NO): YES